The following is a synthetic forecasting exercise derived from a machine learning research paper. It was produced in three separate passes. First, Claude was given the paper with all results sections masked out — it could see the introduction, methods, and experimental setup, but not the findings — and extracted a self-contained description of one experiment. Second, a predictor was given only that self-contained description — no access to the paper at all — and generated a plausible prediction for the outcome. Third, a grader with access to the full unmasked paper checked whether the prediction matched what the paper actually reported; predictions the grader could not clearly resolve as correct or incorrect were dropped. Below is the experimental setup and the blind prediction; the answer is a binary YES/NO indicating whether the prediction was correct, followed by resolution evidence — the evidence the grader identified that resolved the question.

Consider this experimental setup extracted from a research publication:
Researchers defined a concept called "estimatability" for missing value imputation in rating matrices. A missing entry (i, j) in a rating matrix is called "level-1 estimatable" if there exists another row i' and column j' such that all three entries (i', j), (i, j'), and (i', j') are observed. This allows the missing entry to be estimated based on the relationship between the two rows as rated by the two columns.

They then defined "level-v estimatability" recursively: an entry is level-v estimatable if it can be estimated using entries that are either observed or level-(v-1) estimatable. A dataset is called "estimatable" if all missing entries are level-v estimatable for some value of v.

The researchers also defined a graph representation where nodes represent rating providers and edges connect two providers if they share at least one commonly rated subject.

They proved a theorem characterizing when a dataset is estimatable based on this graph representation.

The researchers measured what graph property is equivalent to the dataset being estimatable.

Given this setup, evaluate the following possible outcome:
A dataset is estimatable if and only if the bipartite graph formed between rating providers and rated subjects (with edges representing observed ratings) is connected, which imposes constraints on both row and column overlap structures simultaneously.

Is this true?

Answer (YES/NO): NO